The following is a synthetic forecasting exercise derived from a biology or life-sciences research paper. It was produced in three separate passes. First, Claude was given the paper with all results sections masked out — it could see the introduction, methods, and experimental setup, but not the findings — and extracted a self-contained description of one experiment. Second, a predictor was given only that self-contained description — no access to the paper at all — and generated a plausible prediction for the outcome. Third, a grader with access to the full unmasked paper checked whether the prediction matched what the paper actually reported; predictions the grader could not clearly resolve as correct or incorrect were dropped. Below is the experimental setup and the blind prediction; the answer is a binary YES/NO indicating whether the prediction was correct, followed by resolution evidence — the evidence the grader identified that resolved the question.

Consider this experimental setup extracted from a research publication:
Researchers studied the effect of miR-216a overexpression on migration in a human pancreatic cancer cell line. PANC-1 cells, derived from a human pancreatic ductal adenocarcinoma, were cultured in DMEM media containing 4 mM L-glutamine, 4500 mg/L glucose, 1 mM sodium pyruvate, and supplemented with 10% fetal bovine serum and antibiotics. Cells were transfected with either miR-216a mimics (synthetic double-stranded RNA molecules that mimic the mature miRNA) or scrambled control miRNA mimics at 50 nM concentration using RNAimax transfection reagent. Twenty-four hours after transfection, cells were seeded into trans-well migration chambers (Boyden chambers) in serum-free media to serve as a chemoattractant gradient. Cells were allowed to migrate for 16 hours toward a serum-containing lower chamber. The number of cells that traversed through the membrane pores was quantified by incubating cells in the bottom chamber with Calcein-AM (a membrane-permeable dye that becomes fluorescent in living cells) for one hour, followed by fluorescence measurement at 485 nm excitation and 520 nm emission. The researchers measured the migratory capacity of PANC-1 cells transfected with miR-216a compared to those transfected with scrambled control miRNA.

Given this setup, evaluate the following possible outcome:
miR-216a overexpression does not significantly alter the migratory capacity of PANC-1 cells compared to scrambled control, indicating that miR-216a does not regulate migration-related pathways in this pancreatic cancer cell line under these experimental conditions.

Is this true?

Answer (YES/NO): NO